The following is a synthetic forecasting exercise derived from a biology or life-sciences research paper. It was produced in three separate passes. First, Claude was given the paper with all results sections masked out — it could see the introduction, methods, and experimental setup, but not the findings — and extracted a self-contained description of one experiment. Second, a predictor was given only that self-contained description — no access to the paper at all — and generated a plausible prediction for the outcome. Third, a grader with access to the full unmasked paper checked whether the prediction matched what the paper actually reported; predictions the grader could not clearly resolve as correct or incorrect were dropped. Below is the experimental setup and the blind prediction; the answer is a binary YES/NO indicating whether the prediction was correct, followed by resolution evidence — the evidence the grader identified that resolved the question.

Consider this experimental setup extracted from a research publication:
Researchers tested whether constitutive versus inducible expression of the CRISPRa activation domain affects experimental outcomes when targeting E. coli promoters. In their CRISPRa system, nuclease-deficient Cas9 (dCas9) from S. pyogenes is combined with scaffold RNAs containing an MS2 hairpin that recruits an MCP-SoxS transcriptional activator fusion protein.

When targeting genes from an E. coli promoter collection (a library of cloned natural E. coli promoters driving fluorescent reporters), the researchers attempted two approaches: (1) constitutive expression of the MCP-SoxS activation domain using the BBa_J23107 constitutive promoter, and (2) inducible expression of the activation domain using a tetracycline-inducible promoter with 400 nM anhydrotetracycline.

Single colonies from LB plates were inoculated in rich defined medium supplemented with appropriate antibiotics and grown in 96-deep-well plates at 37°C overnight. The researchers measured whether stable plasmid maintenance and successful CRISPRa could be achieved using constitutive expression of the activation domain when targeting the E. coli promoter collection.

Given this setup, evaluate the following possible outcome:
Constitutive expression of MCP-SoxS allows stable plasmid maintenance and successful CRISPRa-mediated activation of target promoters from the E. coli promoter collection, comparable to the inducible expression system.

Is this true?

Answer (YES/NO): NO